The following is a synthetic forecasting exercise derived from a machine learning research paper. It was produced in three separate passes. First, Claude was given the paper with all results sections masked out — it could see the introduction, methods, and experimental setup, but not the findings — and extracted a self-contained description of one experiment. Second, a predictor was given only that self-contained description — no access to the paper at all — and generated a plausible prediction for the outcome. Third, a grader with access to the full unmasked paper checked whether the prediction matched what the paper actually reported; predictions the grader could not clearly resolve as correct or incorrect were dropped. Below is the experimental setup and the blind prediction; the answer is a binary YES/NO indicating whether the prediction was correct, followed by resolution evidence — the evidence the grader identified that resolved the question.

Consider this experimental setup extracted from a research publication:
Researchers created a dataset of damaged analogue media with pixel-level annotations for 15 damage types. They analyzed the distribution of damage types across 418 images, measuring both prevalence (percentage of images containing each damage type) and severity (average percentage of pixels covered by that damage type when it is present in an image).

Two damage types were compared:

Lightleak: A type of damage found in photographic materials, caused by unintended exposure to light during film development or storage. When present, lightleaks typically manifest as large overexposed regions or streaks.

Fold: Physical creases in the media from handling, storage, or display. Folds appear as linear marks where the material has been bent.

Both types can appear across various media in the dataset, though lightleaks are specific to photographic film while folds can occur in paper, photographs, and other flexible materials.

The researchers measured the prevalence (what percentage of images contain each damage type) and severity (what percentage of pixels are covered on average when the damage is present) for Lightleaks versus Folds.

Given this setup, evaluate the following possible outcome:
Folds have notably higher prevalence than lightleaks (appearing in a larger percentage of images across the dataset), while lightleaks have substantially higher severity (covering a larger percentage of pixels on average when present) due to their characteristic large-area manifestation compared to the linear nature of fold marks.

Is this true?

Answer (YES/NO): YES